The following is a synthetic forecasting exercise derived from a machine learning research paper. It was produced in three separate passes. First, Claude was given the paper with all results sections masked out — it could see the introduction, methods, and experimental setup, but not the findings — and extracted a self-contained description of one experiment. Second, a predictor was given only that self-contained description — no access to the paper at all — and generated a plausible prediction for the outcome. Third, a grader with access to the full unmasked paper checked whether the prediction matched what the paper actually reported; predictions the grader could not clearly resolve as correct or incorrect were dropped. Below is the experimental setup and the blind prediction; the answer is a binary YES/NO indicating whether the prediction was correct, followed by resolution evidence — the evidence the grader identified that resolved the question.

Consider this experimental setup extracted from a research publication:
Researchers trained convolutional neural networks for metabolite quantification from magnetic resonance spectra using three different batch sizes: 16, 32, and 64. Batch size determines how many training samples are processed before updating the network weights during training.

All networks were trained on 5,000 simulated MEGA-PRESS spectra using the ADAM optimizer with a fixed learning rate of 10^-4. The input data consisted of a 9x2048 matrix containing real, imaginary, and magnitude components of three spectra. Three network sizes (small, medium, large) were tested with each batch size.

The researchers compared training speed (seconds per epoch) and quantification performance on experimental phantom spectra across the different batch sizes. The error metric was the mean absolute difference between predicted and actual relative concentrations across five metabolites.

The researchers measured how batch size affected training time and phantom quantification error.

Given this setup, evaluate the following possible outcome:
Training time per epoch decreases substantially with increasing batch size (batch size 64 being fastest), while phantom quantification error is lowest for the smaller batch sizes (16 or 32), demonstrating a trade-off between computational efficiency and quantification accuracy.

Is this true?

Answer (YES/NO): NO